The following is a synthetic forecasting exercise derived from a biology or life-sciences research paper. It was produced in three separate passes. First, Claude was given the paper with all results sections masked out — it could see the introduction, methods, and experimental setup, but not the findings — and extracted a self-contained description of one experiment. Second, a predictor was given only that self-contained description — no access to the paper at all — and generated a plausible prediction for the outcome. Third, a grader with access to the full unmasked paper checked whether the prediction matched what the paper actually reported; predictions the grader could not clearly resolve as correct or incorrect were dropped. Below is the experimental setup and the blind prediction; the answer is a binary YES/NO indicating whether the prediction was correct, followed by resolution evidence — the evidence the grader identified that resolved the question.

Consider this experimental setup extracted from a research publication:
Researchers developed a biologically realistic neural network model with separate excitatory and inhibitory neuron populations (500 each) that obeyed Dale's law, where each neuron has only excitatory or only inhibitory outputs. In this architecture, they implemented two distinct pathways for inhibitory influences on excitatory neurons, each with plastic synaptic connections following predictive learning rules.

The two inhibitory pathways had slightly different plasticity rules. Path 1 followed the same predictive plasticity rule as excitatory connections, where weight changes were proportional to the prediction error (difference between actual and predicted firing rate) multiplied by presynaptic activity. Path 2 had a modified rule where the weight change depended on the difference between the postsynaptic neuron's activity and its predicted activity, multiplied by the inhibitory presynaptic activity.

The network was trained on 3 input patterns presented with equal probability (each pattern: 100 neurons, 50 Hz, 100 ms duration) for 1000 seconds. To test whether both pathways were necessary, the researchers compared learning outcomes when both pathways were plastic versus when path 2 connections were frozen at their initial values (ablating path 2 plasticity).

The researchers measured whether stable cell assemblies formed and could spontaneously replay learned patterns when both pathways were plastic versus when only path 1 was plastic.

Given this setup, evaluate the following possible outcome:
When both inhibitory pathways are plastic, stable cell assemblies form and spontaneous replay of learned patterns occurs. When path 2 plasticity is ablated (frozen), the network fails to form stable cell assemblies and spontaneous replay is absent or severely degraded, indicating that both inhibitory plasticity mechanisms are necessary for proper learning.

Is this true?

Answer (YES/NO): YES